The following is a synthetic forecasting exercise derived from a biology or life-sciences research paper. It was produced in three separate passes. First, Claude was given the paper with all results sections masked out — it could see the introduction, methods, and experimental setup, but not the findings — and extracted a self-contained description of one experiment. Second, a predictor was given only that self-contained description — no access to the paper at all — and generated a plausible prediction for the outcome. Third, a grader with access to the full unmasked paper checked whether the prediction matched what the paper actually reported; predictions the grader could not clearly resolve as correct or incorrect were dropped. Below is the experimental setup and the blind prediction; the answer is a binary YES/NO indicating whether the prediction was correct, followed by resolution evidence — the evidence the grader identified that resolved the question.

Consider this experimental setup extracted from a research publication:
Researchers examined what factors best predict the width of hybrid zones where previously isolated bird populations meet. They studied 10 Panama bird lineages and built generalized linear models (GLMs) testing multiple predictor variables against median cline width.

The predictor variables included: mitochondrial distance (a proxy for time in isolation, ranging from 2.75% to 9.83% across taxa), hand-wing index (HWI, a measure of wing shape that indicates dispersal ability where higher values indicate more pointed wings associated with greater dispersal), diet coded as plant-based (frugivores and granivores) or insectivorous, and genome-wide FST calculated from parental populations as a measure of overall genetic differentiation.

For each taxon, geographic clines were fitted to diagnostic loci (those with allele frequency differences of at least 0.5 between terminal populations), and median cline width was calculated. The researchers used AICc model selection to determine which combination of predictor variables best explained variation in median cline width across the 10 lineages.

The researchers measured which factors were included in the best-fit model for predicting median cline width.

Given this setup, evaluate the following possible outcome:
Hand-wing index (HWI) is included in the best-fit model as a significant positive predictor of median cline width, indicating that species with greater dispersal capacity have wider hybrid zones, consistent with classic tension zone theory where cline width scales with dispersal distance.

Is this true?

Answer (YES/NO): NO